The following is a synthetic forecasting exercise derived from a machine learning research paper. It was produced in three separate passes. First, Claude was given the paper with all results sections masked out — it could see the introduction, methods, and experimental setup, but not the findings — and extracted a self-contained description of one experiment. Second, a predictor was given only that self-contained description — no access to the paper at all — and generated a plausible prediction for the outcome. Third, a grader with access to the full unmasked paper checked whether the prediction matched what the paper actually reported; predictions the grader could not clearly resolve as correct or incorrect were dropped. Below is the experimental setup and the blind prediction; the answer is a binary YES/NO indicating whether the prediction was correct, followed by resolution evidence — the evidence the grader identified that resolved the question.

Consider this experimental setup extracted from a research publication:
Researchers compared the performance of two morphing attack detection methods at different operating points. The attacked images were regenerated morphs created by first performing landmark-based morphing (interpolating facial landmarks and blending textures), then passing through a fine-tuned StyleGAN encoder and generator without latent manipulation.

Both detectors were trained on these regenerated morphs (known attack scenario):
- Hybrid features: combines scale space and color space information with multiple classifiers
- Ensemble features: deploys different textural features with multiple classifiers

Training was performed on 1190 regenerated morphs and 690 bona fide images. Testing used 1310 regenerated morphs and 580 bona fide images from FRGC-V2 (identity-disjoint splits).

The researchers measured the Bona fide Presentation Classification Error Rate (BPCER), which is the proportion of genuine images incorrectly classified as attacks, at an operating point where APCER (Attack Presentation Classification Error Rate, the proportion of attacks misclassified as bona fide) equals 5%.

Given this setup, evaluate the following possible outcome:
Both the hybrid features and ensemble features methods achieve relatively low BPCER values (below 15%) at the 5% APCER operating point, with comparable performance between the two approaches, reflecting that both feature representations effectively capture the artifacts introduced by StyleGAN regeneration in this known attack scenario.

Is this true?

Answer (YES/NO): NO